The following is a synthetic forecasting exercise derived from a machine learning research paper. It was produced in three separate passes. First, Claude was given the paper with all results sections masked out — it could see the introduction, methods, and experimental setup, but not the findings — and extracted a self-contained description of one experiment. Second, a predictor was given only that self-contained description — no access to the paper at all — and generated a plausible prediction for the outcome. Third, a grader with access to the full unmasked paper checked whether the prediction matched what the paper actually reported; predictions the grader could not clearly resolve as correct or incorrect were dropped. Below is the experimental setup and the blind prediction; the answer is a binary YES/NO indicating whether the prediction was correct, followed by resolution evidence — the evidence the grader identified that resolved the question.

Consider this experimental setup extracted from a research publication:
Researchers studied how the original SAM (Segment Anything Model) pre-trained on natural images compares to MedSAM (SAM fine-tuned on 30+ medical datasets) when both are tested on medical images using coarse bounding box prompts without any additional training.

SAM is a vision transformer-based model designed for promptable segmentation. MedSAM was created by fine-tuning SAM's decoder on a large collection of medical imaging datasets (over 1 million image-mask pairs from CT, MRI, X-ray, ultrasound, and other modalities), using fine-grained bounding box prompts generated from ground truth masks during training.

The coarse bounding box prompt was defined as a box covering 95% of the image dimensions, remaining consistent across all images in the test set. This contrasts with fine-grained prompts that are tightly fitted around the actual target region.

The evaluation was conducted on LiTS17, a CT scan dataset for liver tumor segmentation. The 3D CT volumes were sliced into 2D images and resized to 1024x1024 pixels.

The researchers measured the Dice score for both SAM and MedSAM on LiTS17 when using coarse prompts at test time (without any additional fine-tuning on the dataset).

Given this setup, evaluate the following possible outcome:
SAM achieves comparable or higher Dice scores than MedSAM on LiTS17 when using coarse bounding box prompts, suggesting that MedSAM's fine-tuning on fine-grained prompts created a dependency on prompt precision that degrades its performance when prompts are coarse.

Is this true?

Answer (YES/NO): YES